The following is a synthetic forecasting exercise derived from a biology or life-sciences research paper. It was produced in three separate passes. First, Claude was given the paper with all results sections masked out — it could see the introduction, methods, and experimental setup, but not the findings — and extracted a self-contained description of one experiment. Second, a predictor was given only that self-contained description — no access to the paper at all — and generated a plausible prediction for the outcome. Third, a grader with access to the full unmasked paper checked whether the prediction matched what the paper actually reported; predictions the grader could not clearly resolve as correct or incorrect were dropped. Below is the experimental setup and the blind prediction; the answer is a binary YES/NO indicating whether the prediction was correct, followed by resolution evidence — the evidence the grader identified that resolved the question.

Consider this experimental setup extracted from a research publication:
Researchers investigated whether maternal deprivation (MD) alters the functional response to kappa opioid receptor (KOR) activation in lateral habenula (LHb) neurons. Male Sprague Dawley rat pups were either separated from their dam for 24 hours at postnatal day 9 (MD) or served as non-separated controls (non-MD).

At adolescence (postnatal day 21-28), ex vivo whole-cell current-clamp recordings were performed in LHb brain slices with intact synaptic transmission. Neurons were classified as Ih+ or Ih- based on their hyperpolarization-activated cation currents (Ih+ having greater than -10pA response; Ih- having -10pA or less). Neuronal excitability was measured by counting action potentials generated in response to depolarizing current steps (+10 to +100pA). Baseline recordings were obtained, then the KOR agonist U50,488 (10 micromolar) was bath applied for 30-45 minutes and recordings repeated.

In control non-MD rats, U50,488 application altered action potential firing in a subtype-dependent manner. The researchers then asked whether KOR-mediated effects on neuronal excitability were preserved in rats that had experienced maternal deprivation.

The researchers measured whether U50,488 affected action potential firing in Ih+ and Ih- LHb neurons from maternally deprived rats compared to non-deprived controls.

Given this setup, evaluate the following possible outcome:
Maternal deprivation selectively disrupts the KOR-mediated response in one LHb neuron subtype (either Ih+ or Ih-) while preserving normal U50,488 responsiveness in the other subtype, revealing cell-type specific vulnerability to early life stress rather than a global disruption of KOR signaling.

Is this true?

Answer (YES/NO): NO